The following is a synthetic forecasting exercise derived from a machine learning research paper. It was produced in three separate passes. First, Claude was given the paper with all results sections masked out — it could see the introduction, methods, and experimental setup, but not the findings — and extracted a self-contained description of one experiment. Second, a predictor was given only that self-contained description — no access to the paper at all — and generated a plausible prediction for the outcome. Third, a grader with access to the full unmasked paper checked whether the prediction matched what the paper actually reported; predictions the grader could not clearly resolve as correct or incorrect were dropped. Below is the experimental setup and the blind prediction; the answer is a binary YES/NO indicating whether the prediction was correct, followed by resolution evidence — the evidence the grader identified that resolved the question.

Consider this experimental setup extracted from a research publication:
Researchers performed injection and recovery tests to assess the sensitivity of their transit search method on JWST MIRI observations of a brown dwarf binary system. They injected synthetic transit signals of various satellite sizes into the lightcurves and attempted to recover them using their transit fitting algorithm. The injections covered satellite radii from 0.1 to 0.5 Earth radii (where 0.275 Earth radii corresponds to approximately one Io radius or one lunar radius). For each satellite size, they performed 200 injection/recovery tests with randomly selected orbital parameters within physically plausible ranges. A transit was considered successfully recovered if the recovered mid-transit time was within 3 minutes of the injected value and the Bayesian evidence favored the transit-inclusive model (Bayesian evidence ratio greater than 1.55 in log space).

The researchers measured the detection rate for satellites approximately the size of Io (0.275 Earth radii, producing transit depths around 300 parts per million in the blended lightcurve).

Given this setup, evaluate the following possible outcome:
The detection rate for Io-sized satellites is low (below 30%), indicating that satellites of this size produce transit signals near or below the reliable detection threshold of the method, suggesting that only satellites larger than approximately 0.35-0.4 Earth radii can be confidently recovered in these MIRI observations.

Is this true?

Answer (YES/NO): NO